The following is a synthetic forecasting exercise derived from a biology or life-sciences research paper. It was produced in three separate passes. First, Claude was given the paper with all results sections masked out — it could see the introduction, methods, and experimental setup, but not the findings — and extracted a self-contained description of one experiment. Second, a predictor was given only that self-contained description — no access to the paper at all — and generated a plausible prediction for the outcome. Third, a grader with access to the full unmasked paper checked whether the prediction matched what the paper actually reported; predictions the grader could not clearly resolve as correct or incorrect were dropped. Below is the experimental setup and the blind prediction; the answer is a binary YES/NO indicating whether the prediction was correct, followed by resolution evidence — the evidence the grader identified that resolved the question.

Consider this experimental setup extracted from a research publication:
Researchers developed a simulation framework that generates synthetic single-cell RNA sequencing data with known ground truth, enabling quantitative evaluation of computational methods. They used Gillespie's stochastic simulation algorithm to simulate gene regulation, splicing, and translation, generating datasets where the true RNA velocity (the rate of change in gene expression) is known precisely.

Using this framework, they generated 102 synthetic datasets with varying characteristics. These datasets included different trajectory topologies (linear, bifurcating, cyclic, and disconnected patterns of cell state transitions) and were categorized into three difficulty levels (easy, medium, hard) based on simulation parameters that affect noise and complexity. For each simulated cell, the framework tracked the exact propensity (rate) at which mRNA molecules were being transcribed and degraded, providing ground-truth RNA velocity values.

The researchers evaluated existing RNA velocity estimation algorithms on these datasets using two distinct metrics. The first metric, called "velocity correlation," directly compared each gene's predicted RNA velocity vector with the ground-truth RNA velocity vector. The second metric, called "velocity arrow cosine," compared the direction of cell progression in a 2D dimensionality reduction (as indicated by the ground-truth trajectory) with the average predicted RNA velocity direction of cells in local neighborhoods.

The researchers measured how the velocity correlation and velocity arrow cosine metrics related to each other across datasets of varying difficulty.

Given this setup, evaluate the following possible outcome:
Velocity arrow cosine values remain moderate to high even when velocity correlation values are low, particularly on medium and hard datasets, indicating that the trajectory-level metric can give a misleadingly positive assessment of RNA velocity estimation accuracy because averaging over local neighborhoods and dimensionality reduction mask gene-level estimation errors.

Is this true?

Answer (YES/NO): YES